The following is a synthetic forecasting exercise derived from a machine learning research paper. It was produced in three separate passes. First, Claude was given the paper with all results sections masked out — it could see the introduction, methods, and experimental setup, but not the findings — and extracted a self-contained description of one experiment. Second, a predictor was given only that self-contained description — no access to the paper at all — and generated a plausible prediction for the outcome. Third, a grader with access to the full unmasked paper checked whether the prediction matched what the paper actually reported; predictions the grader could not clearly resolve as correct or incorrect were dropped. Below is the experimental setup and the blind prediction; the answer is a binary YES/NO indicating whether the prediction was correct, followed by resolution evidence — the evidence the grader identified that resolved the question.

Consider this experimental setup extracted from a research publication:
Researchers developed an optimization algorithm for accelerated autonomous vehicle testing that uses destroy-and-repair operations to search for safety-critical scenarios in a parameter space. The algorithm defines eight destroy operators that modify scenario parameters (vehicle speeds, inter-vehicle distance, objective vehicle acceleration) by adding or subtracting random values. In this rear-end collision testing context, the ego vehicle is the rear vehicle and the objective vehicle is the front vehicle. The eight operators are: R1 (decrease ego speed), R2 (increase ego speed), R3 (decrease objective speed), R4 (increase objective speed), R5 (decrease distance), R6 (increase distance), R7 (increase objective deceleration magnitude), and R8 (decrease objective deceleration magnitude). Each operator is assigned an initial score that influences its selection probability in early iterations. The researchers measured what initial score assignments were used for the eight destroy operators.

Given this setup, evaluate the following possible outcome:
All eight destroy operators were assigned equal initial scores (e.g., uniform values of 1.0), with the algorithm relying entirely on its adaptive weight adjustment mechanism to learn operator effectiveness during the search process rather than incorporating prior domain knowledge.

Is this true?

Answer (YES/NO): NO